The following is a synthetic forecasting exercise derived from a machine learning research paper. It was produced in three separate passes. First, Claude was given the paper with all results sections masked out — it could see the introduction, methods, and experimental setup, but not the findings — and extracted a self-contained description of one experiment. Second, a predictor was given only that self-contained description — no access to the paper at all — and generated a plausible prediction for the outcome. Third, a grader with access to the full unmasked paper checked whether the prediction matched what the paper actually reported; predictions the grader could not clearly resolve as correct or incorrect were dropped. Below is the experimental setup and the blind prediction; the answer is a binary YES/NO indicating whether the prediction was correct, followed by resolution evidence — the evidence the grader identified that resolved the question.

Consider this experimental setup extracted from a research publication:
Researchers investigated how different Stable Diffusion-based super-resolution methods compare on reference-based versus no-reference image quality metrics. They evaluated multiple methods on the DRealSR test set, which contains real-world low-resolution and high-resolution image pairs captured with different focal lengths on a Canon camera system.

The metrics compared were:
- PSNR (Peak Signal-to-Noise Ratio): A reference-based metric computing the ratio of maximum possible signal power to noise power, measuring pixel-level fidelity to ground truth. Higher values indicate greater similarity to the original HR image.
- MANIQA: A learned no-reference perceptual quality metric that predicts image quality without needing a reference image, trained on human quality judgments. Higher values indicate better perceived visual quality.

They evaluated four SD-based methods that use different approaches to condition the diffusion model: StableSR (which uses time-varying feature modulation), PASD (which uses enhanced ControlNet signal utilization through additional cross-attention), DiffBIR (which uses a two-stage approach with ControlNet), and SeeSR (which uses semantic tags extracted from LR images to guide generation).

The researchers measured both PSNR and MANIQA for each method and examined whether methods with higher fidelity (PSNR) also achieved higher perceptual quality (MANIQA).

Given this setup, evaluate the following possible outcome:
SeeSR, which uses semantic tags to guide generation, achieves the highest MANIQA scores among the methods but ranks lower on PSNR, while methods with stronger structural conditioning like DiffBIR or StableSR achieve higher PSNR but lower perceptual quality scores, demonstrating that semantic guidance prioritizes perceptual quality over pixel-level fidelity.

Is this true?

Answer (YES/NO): NO